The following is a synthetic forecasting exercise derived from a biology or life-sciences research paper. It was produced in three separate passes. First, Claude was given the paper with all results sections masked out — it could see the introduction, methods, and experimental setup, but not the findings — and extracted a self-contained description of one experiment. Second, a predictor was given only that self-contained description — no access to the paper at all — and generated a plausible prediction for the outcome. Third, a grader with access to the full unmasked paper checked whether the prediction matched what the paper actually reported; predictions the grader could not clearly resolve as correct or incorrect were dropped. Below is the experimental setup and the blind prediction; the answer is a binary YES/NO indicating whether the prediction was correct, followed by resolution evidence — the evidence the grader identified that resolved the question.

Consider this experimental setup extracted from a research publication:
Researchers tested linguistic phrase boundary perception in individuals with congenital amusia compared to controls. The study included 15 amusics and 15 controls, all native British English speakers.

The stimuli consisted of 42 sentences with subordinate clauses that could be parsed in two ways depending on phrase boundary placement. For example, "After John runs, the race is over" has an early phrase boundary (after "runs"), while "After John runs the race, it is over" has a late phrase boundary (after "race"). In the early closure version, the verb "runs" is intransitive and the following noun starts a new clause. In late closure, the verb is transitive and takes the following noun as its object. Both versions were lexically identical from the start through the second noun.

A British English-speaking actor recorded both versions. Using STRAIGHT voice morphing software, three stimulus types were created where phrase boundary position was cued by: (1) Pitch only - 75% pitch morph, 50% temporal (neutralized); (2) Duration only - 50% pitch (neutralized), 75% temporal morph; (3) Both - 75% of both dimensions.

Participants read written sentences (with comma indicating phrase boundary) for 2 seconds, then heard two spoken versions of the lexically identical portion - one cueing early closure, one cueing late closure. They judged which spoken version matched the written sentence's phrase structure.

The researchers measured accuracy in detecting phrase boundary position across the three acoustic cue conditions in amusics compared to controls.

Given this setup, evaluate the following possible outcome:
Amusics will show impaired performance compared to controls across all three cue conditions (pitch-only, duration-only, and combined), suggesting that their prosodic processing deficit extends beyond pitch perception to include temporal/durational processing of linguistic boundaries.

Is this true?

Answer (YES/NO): NO